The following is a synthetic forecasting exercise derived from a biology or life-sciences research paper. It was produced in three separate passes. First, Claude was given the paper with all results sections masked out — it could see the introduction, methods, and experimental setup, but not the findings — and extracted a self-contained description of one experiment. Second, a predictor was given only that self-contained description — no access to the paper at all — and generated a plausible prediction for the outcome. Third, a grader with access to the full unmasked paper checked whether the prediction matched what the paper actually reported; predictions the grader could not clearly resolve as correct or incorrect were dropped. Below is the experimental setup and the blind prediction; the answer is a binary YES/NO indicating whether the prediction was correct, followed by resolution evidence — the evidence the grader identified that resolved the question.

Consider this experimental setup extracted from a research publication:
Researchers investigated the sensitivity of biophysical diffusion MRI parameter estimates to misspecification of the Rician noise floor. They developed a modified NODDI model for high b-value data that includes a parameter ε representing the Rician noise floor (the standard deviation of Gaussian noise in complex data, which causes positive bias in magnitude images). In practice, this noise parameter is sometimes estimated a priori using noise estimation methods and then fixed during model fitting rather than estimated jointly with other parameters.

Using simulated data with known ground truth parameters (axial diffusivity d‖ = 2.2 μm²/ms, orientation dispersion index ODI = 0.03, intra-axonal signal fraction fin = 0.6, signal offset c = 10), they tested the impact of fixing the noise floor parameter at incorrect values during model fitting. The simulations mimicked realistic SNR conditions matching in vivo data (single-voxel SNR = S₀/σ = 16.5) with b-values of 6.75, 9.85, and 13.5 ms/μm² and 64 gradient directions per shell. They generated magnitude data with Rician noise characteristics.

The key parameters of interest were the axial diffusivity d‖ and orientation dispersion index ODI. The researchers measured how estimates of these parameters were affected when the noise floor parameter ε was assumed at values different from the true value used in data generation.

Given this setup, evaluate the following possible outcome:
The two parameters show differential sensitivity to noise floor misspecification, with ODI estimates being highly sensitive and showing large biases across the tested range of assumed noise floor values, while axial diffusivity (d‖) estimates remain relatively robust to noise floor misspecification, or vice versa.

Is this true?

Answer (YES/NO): NO